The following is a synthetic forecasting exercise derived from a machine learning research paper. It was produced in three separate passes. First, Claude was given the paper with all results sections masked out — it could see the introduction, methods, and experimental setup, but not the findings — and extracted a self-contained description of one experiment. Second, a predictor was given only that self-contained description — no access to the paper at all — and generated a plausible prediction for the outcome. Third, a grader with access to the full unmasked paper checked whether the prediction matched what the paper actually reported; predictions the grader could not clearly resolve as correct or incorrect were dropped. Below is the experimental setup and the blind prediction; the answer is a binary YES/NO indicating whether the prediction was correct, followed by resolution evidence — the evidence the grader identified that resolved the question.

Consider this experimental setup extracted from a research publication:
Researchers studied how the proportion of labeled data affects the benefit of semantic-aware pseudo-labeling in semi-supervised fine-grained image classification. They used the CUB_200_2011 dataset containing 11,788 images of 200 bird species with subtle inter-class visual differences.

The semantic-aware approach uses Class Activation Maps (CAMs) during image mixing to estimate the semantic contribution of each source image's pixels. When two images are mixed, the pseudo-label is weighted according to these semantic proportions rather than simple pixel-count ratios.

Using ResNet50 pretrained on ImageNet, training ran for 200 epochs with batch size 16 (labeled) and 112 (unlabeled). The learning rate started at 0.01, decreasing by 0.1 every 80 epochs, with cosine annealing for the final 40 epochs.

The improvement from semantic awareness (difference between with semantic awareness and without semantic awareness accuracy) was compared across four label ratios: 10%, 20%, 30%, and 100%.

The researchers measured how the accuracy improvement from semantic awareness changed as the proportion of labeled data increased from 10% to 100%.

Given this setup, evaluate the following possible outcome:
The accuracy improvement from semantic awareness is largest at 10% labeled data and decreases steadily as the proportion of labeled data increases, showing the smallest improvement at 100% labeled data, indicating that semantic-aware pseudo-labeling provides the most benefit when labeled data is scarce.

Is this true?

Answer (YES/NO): YES